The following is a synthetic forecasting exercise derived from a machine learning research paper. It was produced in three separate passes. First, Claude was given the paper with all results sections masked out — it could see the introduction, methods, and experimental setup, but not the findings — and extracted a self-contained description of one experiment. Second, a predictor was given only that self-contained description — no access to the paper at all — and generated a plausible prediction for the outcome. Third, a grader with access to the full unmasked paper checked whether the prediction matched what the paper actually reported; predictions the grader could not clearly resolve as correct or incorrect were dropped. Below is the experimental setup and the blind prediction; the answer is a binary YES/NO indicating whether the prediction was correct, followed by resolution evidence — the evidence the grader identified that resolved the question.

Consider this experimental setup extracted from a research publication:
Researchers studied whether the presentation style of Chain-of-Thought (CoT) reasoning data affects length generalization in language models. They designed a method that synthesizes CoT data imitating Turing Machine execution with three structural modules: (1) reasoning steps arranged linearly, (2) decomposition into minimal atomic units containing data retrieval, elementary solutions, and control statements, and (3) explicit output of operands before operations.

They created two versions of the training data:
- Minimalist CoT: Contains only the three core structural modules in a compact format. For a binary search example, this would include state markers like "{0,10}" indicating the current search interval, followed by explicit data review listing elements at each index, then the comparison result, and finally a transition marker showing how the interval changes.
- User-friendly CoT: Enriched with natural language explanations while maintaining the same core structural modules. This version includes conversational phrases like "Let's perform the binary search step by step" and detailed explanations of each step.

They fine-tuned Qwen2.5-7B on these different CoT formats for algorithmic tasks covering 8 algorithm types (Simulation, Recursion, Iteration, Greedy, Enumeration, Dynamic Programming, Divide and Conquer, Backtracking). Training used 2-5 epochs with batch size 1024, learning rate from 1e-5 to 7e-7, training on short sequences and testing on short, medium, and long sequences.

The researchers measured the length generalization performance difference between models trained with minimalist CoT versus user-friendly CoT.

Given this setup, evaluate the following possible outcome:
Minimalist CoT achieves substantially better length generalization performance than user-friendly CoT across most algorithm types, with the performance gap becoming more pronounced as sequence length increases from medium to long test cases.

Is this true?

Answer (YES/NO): NO